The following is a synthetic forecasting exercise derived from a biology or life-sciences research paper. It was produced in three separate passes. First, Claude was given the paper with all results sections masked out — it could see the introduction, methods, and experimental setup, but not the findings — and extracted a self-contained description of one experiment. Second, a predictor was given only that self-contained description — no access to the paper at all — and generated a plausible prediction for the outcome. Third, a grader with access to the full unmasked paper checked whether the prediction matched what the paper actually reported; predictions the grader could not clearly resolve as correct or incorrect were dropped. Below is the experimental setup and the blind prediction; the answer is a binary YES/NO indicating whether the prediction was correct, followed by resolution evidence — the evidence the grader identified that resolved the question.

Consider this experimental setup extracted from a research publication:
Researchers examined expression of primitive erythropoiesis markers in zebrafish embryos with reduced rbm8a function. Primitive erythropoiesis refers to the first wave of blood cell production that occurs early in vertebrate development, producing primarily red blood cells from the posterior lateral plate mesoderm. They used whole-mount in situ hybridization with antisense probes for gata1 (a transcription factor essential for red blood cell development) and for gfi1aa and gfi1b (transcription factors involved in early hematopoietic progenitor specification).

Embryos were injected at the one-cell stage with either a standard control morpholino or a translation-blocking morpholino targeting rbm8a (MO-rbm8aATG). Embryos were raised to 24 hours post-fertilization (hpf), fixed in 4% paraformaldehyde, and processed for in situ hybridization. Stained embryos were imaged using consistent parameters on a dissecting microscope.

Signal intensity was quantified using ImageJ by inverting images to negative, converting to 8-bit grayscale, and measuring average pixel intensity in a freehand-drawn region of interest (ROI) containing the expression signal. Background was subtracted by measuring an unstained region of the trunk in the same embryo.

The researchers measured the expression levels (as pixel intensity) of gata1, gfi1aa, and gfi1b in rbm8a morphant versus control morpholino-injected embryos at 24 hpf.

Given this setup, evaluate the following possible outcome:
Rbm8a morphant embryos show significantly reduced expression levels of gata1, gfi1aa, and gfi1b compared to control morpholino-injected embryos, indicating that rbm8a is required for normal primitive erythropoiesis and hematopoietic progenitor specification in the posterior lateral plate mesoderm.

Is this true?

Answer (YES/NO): NO